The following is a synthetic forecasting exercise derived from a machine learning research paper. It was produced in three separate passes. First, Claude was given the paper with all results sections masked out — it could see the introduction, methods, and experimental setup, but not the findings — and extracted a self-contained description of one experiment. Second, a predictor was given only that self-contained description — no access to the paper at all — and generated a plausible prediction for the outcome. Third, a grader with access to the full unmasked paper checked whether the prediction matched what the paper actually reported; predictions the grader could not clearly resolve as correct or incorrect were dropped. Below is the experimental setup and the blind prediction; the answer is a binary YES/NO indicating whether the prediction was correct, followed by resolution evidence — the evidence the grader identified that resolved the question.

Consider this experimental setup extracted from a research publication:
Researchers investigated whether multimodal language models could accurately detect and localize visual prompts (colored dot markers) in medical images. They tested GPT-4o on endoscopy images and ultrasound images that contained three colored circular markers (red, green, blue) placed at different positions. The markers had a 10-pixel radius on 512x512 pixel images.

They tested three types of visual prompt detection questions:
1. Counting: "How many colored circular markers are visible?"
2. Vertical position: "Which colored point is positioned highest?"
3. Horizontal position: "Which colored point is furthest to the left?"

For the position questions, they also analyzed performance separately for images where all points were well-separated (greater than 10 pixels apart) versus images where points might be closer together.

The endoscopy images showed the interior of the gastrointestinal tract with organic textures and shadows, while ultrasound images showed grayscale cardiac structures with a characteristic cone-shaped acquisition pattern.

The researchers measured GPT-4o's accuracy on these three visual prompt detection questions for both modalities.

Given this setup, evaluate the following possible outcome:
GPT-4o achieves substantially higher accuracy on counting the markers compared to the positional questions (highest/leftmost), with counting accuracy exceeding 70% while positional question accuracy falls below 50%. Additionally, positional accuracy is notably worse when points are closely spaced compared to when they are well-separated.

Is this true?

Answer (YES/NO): NO